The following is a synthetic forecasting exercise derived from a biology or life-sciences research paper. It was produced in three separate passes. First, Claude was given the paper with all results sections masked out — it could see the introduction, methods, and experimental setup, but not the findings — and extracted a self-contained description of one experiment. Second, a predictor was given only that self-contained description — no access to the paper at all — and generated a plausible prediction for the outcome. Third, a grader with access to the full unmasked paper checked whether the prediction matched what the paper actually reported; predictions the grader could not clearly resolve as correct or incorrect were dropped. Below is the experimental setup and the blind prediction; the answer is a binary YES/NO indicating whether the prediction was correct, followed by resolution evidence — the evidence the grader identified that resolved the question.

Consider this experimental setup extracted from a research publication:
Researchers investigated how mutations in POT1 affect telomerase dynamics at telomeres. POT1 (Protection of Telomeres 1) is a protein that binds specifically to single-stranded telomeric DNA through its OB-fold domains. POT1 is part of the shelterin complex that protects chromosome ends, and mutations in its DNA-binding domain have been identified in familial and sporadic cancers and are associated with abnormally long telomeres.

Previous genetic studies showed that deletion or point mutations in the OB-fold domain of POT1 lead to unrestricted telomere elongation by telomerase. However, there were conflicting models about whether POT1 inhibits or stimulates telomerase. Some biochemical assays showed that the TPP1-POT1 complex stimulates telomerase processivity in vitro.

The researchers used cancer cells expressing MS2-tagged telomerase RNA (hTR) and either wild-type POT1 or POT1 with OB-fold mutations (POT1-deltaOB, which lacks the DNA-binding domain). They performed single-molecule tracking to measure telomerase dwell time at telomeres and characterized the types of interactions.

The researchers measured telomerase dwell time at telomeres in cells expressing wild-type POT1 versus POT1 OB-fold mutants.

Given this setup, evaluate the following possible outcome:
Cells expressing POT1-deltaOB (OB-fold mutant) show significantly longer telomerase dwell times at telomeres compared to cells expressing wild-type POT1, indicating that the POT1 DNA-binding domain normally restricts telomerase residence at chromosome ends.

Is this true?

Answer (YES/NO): YES